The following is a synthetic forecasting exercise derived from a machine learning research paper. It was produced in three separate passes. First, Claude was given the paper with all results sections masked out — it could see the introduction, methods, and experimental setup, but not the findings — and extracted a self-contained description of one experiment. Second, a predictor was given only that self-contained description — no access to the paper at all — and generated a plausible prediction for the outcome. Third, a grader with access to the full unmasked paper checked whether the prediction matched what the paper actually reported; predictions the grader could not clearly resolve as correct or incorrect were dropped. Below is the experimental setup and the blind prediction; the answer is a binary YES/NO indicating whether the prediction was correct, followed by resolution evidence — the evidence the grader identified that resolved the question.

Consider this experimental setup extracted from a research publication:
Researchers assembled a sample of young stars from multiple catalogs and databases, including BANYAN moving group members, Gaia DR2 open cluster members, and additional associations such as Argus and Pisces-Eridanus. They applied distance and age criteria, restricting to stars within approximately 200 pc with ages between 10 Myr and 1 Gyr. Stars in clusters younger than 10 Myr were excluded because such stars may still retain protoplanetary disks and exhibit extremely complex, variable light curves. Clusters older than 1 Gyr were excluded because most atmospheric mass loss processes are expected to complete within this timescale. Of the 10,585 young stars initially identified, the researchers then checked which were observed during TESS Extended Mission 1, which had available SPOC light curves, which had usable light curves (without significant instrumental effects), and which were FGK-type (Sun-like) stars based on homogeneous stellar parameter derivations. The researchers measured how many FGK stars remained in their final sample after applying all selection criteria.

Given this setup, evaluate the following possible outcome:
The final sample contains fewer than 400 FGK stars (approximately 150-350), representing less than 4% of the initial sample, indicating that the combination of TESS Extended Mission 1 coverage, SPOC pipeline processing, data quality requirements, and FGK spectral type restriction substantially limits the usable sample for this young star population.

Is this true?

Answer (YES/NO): NO